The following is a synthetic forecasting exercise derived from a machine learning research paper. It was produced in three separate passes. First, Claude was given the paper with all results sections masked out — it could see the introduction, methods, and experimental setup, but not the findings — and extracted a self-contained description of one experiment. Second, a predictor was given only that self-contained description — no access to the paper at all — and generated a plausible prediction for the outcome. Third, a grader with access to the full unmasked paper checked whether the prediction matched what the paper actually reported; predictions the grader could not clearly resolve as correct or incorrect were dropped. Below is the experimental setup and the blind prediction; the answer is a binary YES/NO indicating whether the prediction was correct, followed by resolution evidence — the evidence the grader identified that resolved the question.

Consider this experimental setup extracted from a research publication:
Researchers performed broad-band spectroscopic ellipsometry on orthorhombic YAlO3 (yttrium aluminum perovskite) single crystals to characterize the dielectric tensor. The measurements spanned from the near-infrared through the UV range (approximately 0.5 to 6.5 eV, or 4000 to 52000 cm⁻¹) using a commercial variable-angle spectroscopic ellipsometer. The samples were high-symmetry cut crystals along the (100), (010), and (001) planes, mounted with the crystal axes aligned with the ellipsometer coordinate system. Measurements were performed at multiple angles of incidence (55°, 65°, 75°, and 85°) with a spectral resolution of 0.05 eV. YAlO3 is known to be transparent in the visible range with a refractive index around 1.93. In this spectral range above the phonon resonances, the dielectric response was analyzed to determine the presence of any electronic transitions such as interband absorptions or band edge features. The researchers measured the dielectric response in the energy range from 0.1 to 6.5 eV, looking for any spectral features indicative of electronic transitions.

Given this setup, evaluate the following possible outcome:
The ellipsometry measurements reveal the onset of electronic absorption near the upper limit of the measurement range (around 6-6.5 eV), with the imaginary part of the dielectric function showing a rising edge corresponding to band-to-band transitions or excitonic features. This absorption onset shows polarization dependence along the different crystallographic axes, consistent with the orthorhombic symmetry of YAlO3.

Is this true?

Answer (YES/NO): NO